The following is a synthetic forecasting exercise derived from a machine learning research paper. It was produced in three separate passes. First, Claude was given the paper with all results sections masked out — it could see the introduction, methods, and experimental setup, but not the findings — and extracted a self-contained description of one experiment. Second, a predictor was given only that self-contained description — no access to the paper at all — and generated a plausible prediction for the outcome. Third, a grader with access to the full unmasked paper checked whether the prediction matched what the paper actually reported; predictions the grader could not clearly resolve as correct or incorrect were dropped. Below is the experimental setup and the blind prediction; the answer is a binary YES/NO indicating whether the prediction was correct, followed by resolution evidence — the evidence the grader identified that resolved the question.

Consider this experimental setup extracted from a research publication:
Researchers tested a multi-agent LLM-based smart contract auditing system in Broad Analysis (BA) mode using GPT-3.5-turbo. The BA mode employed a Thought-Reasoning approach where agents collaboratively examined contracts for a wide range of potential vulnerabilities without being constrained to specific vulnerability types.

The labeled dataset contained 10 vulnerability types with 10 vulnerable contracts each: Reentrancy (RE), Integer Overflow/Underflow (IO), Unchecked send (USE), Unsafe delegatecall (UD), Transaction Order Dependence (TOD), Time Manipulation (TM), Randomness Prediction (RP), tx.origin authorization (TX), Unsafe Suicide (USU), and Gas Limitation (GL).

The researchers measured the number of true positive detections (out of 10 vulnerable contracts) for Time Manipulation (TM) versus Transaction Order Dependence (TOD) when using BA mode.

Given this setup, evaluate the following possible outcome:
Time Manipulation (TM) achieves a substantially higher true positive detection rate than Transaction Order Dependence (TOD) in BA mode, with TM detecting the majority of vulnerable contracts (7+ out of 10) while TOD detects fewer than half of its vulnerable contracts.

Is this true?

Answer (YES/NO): YES